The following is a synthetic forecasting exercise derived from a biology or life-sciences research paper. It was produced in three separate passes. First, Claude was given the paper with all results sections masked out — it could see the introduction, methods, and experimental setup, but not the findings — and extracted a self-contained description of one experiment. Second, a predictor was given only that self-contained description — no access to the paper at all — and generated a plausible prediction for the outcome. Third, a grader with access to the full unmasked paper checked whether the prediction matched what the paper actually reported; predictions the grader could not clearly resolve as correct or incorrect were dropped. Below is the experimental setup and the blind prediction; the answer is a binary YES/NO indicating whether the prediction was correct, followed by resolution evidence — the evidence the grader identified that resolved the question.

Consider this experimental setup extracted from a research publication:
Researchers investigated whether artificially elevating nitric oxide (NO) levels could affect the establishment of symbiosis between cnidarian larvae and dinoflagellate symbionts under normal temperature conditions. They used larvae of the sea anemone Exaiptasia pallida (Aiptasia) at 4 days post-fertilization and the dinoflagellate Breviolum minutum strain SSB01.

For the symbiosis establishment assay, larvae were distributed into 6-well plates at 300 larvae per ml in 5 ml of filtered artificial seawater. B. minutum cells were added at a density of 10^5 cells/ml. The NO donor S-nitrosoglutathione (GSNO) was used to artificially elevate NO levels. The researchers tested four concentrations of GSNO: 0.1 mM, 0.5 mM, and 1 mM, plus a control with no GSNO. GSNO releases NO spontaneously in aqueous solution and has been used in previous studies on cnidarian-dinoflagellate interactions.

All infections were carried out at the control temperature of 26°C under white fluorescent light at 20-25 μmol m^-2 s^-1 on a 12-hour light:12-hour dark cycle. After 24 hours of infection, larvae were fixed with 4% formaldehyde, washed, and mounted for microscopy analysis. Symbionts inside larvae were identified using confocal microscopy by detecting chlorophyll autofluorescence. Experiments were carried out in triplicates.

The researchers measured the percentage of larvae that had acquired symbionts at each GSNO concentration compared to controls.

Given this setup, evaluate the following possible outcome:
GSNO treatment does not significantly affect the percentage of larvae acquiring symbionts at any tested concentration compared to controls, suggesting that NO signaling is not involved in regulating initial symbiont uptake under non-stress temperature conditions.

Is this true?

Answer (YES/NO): NO